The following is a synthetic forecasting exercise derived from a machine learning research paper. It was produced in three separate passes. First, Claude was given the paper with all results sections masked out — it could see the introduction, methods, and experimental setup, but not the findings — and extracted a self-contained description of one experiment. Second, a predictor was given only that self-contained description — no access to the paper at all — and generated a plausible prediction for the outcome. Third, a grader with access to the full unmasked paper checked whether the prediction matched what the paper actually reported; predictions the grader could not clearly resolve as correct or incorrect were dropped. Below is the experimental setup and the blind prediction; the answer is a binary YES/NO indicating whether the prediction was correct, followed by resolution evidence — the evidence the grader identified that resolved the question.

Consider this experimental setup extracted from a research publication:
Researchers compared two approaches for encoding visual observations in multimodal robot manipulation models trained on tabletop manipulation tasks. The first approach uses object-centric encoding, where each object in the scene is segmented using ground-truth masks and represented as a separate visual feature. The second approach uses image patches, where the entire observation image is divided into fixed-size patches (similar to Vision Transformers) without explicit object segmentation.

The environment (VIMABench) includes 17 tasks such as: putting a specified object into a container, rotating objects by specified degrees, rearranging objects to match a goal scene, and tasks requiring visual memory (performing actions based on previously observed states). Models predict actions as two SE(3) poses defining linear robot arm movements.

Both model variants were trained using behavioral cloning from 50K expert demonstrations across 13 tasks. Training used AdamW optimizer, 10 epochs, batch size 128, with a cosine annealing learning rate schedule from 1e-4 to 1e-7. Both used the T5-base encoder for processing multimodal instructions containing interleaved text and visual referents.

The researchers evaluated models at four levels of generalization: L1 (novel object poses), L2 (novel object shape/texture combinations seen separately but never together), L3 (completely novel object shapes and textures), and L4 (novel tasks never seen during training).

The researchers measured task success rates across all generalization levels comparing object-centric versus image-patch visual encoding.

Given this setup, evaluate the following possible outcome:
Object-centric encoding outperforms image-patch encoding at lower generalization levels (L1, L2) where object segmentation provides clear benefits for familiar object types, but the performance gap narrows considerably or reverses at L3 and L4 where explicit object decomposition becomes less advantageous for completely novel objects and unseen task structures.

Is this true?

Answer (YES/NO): NO